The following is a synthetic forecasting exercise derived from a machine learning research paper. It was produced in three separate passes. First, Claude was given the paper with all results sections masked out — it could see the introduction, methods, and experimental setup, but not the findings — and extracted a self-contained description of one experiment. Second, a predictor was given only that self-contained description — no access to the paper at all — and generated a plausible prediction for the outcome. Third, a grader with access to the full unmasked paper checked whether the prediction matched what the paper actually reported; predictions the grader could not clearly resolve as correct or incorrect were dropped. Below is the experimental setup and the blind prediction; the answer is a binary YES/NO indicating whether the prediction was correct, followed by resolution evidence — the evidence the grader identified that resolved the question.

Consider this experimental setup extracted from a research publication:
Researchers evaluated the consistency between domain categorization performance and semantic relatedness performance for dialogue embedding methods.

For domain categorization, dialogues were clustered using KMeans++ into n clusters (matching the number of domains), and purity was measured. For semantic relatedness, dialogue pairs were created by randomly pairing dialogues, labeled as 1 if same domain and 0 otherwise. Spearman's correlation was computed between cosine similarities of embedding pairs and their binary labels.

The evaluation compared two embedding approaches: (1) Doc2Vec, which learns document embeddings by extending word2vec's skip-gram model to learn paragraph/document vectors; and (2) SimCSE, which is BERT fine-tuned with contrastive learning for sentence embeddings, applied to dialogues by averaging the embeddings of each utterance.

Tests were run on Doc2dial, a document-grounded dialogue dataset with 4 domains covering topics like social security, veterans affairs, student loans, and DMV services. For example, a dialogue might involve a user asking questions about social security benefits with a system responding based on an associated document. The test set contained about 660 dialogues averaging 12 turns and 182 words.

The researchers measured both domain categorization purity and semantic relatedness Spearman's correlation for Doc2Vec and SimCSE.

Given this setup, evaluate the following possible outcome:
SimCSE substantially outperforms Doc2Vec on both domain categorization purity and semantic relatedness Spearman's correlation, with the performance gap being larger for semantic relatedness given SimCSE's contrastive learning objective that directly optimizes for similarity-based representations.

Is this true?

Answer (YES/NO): NO